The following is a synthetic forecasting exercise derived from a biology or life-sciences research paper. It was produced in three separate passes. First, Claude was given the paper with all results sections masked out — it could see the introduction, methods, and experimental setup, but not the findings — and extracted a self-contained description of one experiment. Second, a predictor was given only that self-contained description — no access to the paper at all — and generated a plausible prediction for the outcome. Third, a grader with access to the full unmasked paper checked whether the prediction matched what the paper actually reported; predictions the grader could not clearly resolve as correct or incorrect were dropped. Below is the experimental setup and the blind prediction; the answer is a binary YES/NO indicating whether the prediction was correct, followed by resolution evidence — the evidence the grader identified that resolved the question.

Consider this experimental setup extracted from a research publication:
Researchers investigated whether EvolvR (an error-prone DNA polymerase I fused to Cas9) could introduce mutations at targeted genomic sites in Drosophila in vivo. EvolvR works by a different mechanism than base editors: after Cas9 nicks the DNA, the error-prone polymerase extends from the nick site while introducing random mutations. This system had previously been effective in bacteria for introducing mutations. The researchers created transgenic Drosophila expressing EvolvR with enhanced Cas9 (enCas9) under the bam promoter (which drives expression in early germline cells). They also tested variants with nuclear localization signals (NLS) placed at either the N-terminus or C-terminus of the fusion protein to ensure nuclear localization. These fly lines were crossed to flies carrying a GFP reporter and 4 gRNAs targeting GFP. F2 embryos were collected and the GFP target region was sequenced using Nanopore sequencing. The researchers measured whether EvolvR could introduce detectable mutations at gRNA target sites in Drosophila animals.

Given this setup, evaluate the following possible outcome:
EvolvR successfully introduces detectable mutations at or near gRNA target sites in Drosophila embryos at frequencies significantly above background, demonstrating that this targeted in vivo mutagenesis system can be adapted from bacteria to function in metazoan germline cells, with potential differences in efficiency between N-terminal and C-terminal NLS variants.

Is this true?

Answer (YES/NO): NO